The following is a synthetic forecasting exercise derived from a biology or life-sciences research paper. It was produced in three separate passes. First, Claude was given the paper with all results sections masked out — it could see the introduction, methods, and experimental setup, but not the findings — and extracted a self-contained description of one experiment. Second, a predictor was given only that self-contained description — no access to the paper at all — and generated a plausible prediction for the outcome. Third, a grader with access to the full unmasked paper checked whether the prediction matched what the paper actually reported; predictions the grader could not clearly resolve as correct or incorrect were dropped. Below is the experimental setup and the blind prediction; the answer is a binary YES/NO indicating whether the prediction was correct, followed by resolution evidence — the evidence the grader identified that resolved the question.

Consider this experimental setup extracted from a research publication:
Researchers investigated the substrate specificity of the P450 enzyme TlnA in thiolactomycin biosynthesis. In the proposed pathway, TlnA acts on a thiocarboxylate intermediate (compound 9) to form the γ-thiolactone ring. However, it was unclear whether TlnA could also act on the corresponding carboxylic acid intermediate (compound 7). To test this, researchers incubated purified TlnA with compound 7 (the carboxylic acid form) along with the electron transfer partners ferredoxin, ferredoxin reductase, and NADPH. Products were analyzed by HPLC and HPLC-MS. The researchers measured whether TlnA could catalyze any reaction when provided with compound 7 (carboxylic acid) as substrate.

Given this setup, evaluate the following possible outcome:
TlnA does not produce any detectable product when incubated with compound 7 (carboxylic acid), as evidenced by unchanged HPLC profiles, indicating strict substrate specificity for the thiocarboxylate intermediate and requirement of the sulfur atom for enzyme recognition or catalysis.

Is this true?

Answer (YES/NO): NO